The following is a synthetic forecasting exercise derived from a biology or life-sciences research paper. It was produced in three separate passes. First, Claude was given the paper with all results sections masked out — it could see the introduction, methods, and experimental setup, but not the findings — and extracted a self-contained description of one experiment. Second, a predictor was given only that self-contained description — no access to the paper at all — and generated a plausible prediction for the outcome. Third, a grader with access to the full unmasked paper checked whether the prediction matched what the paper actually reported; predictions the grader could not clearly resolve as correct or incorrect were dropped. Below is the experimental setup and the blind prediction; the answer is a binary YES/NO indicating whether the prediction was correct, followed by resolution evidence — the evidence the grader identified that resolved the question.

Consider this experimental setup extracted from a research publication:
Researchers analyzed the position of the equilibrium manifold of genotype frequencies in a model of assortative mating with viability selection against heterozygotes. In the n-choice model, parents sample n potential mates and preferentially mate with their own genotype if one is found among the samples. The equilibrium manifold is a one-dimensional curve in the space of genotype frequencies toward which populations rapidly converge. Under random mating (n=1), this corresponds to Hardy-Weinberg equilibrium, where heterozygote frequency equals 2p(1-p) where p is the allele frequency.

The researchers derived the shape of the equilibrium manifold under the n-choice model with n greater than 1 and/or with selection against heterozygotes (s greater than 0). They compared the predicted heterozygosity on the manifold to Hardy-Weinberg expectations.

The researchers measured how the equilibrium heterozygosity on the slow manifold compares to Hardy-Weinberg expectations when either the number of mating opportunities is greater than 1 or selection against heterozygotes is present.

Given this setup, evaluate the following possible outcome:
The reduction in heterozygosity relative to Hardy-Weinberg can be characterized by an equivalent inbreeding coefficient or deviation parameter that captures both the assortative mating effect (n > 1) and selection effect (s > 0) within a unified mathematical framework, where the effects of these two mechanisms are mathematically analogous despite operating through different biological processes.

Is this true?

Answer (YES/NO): NO